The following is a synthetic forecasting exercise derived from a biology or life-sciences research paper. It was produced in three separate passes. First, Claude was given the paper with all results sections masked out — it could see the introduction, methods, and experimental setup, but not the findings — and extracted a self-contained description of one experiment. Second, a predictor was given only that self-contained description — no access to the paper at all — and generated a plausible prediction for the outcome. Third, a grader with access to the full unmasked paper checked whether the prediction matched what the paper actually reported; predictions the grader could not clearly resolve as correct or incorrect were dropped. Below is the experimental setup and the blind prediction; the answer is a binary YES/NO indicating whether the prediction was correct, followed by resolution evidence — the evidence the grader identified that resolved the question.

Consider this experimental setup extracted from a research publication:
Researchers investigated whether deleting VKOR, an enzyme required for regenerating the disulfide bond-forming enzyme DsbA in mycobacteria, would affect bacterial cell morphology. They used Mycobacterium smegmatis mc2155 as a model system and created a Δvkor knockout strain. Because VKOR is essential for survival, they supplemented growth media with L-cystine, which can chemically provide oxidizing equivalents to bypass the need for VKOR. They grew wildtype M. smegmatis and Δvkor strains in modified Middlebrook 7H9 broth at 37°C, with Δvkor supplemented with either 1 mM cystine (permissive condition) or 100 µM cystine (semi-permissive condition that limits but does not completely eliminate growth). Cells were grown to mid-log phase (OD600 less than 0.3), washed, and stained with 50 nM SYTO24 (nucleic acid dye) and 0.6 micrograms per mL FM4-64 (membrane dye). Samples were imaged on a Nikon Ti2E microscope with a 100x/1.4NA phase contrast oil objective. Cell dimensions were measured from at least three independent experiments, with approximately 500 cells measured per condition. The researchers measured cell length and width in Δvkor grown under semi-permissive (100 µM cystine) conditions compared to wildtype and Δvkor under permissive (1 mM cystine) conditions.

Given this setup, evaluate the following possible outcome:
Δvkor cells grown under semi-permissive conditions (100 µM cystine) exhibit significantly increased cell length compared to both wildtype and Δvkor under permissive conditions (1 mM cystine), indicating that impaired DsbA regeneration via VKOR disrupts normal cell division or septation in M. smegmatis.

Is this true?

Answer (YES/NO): NO